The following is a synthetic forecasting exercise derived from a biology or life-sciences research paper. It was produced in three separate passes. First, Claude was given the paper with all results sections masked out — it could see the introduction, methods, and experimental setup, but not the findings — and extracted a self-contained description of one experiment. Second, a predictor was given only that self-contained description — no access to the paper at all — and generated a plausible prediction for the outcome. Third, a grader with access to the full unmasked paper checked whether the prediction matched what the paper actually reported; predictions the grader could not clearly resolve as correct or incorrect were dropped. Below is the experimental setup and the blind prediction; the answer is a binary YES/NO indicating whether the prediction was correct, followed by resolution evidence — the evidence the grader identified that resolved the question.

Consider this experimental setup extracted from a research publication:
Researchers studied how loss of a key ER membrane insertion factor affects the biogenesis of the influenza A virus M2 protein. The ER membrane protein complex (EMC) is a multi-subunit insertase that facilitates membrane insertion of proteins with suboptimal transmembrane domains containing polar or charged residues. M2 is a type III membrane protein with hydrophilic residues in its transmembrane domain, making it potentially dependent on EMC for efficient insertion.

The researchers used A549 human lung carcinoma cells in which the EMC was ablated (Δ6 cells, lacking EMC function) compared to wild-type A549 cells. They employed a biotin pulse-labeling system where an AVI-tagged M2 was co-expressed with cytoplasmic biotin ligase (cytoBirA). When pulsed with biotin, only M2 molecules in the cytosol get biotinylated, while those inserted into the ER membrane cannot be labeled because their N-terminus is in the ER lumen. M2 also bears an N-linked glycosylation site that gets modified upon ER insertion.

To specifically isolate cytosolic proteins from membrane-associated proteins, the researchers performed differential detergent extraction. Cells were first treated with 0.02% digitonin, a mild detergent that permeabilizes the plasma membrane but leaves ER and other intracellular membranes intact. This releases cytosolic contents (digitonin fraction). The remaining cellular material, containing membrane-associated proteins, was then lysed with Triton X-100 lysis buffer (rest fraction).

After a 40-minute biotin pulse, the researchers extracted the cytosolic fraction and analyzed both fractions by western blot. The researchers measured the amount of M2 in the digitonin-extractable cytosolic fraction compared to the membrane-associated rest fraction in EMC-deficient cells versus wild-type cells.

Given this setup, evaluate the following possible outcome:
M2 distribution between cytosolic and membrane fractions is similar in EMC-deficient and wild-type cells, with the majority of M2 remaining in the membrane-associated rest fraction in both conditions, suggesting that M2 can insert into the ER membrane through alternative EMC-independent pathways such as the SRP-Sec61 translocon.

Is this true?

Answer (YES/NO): NO